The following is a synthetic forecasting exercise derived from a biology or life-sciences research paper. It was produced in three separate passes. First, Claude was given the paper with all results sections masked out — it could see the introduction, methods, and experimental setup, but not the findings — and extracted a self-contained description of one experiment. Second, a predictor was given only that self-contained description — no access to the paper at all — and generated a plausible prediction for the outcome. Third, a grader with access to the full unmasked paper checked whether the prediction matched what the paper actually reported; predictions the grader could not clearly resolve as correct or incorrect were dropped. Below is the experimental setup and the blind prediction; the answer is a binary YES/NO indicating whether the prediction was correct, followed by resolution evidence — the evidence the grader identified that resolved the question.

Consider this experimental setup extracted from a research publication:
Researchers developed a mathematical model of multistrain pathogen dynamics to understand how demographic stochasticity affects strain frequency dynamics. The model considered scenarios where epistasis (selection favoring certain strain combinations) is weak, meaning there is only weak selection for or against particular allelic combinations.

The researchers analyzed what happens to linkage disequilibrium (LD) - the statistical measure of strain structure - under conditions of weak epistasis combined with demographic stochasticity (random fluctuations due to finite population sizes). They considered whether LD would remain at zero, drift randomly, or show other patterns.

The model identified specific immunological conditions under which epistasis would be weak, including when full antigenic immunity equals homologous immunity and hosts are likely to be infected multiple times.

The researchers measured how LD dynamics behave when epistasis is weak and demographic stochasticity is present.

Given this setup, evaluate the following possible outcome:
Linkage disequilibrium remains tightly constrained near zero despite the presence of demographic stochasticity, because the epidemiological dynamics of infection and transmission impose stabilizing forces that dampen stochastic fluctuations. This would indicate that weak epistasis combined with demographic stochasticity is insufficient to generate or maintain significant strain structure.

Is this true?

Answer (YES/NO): NO